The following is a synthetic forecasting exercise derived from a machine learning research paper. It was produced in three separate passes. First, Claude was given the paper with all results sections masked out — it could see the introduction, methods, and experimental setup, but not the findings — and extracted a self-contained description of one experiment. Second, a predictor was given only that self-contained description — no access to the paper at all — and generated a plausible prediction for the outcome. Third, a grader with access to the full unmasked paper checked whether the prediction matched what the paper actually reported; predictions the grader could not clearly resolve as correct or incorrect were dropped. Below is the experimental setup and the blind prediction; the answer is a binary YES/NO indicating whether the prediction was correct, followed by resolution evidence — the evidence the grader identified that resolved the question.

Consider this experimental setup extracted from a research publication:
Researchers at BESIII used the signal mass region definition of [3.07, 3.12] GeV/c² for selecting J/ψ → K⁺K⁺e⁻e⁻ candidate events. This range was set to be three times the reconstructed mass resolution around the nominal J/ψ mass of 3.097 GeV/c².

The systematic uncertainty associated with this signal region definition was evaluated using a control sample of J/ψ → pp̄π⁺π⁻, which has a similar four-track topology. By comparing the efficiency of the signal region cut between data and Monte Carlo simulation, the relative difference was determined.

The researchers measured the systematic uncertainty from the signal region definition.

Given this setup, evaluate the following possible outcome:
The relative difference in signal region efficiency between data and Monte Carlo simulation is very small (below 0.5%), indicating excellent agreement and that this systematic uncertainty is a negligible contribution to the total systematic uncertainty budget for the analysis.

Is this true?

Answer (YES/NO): YES